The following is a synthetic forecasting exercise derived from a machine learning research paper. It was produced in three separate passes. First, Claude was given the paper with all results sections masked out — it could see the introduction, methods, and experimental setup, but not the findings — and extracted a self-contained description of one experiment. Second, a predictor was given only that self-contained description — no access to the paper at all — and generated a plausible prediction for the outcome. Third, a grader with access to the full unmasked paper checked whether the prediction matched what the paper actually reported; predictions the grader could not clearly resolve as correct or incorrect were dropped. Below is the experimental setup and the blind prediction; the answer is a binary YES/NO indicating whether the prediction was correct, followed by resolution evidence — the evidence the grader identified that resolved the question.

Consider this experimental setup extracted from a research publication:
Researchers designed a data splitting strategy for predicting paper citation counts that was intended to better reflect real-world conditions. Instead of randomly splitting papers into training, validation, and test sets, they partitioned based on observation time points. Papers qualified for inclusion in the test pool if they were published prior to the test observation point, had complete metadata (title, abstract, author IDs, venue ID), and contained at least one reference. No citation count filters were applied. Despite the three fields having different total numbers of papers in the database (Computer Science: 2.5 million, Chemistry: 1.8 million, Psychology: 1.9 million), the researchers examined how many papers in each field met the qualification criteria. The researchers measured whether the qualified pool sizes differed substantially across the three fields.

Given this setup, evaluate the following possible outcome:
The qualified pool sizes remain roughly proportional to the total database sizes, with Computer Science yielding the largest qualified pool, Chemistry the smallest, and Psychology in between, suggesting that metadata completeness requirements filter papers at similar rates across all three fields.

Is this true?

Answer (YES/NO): NO